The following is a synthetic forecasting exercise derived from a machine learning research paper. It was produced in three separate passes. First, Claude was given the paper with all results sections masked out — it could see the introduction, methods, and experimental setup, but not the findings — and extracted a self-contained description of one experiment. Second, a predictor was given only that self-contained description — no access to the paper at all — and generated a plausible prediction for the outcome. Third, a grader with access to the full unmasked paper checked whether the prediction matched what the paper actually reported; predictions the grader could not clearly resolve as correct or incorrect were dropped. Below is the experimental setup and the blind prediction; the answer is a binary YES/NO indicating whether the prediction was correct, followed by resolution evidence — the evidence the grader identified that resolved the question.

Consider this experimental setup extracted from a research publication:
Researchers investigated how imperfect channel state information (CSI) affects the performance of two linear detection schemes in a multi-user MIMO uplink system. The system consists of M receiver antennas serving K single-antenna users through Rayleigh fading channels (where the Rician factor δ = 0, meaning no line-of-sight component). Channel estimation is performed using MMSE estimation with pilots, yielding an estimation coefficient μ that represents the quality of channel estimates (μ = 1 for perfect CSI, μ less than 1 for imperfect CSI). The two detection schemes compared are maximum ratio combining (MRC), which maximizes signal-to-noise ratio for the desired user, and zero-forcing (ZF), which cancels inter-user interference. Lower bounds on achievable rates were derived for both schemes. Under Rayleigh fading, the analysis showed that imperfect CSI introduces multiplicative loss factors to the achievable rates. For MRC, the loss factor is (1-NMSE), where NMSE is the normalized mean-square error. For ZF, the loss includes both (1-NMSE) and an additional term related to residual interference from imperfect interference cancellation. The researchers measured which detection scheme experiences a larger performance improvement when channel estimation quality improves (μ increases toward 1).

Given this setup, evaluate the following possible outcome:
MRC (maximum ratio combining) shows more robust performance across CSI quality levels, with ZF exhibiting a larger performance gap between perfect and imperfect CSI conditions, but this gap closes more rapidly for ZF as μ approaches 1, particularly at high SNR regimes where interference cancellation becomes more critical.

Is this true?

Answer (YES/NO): NO